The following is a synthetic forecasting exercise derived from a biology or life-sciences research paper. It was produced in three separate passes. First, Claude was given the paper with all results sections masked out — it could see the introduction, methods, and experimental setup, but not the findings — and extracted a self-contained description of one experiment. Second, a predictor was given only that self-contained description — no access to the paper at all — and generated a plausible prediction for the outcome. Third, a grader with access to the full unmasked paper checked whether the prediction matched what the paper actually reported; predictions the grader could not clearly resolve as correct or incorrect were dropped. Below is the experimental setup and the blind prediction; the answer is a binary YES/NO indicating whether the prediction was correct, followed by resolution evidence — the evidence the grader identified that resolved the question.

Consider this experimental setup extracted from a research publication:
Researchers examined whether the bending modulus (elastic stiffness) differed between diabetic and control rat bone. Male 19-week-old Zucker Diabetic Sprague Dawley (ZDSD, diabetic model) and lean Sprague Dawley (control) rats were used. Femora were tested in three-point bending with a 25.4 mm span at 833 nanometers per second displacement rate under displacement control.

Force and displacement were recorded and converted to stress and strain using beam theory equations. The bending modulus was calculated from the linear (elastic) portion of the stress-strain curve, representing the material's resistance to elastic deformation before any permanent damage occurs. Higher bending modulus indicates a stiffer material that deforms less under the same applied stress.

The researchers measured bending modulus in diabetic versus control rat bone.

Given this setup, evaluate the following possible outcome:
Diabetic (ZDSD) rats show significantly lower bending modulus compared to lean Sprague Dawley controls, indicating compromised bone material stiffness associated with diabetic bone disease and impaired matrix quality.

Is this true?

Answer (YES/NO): NO